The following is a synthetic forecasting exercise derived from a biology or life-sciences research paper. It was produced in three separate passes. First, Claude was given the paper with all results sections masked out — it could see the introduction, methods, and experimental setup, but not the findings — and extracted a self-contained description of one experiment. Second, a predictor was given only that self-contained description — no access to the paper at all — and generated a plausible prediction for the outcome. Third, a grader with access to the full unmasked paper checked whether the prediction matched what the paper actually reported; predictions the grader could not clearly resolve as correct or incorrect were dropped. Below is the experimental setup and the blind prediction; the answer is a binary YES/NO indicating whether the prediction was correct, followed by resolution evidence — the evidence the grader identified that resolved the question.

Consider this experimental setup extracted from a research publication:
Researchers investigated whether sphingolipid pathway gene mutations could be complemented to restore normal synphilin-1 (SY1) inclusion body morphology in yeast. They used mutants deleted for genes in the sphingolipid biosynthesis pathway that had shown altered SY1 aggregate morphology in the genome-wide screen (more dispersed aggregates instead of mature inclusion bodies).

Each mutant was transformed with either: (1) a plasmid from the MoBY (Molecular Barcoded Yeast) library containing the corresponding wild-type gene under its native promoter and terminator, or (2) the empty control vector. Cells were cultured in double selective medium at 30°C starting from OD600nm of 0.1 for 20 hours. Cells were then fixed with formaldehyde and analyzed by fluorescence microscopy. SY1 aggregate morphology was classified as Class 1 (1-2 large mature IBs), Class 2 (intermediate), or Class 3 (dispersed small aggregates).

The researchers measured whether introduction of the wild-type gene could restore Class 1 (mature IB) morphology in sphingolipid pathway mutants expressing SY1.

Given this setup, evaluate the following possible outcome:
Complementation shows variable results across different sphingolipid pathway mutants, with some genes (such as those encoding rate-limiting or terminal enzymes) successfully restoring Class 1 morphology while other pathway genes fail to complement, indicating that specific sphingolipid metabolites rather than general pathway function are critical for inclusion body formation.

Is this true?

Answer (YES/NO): NO